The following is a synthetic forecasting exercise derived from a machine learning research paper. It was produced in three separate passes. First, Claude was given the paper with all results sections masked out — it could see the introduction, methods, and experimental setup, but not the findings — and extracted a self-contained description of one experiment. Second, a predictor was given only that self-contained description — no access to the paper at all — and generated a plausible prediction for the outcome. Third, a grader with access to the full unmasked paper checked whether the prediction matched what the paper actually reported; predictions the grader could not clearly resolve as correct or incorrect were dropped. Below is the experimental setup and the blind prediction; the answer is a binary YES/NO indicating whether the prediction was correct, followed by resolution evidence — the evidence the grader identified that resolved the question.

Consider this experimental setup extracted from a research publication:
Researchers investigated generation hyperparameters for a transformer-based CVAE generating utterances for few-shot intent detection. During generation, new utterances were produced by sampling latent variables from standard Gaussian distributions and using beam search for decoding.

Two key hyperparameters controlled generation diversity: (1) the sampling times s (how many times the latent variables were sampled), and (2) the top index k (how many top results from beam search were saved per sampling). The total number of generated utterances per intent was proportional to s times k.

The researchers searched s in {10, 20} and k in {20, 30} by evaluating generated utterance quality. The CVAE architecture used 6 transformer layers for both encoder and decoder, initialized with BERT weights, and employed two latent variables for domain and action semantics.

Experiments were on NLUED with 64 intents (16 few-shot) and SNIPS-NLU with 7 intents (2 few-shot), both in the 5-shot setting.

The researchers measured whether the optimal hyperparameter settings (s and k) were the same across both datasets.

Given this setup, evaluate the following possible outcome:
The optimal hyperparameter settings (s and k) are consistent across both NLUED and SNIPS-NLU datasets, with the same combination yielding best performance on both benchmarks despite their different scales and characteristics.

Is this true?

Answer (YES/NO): NO